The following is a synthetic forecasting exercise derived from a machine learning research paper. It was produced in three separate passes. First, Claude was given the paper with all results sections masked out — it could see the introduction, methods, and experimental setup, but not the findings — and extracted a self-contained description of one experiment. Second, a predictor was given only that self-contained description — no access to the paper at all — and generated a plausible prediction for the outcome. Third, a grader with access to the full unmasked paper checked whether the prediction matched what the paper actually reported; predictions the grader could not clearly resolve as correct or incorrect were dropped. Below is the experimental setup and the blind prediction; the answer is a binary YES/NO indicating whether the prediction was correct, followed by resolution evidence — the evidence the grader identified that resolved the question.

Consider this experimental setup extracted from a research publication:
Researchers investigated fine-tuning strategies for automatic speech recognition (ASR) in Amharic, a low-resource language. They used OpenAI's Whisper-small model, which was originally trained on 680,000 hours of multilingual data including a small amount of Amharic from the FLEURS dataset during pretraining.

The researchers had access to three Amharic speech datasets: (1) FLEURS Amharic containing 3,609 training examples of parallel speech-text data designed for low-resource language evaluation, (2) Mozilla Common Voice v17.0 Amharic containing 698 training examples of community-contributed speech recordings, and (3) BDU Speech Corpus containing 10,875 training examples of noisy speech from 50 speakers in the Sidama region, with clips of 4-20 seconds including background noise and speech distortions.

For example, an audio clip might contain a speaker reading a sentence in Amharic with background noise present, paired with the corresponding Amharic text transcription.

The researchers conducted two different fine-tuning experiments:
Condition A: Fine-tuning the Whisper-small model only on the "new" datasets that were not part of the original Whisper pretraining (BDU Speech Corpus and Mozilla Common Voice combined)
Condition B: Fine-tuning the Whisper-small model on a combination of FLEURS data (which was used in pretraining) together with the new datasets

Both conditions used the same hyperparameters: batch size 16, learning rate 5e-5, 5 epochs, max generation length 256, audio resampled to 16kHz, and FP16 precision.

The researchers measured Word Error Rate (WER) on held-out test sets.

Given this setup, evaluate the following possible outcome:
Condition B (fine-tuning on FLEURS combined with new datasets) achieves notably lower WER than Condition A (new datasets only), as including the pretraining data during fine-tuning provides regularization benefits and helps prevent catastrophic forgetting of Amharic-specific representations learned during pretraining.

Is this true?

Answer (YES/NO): YES